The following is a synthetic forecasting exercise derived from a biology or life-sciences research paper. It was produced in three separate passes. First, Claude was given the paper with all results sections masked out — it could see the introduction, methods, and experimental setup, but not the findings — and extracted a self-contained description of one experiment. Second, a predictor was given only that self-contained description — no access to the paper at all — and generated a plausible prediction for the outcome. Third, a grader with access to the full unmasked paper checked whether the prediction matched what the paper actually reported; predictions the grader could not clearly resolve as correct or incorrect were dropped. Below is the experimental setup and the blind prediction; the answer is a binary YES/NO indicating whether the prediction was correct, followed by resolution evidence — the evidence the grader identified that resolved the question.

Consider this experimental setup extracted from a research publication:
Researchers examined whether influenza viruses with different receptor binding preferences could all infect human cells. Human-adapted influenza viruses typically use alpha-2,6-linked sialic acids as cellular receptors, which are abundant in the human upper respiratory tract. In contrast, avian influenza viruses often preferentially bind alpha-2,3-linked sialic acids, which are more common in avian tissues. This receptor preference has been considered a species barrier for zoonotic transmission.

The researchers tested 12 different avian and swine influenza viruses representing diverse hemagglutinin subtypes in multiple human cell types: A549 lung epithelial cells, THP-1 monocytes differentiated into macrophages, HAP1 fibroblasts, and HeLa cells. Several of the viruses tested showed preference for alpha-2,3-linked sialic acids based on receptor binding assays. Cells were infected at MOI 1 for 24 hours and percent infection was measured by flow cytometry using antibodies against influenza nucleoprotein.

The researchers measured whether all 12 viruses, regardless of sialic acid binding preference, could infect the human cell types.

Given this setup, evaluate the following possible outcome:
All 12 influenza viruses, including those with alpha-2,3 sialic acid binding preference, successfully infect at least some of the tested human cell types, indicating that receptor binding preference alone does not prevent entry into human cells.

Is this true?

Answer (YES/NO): YES